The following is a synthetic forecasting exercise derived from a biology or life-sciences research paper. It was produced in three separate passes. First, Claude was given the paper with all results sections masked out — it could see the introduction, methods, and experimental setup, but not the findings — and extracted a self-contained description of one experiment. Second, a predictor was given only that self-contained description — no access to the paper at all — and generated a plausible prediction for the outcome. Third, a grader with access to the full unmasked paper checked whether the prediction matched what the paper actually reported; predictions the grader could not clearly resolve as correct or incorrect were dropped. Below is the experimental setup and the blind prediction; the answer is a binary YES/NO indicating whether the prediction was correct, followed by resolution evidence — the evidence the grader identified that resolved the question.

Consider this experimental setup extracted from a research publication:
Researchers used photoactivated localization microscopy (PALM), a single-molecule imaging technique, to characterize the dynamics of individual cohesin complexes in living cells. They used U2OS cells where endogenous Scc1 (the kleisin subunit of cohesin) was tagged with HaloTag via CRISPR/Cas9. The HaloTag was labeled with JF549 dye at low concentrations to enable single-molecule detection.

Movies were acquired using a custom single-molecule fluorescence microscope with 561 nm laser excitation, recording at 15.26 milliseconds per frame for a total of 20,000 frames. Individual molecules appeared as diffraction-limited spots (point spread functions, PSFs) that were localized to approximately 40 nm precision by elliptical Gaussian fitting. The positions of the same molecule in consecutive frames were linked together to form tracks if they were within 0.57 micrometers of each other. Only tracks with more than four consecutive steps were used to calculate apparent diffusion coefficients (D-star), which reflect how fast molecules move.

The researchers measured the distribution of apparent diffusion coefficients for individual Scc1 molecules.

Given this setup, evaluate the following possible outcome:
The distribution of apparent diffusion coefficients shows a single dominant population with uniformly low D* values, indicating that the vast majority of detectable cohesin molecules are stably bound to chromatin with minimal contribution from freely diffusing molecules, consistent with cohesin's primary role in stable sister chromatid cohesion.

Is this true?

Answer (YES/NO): NO